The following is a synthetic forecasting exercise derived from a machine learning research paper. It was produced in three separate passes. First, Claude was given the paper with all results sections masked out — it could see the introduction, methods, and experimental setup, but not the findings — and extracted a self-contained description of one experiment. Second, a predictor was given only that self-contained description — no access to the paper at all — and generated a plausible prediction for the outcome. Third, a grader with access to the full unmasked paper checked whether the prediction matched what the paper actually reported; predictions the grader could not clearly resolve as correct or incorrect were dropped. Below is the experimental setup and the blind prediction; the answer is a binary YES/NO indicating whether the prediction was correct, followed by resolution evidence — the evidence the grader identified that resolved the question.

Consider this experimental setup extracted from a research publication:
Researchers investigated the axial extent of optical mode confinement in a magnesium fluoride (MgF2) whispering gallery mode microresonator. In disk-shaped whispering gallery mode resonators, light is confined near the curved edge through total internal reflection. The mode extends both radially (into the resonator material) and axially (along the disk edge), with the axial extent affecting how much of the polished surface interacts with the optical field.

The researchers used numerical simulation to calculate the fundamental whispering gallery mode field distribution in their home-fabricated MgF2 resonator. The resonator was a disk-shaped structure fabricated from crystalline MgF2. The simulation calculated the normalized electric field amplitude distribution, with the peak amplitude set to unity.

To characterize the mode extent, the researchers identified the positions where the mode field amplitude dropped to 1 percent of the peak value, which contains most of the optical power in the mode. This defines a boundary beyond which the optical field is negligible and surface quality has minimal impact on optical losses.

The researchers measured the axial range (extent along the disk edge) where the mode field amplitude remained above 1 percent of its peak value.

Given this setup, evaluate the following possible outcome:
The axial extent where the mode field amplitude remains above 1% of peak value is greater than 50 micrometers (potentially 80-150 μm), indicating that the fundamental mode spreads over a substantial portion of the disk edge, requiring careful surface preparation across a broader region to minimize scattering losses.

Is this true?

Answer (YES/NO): NO